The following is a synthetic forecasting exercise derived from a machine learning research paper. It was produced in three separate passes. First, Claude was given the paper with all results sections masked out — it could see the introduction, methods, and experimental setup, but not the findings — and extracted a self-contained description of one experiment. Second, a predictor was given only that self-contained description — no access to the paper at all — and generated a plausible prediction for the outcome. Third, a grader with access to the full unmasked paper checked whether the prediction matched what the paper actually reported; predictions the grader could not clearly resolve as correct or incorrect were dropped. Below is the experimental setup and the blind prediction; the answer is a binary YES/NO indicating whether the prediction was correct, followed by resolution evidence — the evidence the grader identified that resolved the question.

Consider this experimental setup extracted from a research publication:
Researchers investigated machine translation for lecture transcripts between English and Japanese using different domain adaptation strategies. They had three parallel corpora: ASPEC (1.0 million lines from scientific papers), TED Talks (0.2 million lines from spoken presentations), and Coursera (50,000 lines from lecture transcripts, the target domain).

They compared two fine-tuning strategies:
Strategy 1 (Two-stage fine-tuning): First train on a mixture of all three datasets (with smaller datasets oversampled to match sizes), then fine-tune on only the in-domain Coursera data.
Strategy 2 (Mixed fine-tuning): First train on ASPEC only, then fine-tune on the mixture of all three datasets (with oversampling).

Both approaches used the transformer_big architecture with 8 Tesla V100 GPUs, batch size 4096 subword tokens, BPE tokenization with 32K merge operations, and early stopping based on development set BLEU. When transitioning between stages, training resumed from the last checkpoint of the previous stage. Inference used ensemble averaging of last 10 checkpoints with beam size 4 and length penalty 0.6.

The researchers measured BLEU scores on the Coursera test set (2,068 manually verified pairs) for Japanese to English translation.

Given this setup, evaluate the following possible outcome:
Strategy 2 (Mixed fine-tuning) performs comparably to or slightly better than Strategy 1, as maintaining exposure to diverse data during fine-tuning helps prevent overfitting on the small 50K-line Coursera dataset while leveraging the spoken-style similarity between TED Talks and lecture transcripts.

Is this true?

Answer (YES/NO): NO